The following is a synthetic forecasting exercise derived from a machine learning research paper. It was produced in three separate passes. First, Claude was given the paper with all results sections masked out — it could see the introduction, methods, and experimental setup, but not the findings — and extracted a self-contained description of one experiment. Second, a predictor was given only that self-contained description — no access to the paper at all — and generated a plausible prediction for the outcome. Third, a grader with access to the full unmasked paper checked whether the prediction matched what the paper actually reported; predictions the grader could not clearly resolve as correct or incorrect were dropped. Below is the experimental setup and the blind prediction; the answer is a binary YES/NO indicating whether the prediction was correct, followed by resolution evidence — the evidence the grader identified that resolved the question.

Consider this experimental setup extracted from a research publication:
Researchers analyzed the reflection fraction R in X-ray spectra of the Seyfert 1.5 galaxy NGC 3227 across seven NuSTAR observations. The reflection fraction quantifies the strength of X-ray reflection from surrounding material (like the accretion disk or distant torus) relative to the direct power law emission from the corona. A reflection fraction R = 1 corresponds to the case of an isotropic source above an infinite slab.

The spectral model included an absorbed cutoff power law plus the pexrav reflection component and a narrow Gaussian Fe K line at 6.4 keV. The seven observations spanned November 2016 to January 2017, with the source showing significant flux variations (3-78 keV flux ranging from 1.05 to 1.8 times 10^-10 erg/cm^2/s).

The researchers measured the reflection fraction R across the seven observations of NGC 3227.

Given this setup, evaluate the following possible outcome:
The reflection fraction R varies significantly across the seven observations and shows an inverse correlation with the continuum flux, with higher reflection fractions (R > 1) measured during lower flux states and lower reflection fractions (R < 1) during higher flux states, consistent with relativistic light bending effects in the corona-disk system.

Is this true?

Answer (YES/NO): NO